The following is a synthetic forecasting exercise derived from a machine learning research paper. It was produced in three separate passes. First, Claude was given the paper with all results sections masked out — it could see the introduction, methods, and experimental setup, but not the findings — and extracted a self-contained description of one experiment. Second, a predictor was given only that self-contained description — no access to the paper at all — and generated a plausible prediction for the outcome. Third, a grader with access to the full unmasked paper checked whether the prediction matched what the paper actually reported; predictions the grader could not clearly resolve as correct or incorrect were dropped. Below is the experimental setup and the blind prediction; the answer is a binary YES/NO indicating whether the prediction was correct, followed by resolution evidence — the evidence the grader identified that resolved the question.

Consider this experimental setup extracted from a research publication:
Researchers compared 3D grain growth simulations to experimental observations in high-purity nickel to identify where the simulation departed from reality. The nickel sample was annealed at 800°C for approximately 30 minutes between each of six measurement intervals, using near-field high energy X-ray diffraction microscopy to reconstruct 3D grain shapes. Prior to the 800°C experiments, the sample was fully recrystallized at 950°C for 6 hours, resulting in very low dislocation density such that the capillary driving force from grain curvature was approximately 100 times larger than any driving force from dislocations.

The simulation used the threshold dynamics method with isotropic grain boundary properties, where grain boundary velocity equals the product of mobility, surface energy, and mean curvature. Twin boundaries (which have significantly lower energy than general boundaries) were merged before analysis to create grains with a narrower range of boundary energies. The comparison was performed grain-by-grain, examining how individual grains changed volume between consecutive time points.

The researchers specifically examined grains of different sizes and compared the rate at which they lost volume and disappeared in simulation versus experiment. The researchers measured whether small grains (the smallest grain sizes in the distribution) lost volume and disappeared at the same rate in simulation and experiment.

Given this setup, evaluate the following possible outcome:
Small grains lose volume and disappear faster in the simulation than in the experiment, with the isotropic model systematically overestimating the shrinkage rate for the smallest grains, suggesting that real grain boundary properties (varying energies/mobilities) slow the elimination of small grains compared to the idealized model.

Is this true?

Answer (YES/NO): NO